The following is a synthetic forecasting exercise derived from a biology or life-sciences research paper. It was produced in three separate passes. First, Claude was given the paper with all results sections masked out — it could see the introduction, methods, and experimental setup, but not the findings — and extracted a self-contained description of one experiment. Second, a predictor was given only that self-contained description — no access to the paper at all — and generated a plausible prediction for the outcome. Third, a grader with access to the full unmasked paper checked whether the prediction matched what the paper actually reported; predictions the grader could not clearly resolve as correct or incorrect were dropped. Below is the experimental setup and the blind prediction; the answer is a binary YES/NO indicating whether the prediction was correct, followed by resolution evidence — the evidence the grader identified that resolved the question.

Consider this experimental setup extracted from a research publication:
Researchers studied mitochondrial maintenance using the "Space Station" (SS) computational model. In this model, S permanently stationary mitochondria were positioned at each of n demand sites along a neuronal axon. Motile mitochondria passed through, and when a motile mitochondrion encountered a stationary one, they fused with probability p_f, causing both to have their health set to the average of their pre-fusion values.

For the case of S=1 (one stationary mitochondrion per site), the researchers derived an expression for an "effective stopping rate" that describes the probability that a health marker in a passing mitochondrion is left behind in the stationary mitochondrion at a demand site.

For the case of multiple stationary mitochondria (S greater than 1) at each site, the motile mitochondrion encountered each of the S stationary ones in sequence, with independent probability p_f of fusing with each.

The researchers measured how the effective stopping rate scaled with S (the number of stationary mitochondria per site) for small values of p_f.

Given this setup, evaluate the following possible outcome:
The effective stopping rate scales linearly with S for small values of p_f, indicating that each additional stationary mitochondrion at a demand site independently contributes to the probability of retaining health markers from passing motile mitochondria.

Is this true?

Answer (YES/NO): YES